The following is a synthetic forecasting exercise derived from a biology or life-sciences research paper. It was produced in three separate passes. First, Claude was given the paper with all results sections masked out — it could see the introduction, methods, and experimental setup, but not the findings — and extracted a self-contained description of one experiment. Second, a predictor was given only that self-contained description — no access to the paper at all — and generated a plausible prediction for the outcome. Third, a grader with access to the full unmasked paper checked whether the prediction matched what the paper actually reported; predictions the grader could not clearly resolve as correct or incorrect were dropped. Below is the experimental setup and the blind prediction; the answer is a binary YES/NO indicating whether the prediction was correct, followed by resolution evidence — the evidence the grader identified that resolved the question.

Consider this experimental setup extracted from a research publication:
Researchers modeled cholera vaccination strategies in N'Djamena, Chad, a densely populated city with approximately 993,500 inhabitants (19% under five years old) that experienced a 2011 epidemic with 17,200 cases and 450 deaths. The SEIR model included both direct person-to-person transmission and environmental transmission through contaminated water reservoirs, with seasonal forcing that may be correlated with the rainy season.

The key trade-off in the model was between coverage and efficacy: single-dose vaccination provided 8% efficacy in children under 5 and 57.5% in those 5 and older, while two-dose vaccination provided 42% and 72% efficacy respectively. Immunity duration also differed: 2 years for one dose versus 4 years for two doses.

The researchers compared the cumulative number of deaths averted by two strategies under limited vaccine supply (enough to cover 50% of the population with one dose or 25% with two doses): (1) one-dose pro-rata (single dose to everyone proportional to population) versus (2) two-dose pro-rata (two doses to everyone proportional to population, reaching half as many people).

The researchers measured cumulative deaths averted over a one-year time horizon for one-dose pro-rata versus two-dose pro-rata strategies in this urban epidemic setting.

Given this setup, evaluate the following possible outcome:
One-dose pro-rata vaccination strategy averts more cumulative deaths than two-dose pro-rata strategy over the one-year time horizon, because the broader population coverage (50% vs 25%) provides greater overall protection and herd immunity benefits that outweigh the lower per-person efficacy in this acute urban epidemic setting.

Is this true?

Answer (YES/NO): YES